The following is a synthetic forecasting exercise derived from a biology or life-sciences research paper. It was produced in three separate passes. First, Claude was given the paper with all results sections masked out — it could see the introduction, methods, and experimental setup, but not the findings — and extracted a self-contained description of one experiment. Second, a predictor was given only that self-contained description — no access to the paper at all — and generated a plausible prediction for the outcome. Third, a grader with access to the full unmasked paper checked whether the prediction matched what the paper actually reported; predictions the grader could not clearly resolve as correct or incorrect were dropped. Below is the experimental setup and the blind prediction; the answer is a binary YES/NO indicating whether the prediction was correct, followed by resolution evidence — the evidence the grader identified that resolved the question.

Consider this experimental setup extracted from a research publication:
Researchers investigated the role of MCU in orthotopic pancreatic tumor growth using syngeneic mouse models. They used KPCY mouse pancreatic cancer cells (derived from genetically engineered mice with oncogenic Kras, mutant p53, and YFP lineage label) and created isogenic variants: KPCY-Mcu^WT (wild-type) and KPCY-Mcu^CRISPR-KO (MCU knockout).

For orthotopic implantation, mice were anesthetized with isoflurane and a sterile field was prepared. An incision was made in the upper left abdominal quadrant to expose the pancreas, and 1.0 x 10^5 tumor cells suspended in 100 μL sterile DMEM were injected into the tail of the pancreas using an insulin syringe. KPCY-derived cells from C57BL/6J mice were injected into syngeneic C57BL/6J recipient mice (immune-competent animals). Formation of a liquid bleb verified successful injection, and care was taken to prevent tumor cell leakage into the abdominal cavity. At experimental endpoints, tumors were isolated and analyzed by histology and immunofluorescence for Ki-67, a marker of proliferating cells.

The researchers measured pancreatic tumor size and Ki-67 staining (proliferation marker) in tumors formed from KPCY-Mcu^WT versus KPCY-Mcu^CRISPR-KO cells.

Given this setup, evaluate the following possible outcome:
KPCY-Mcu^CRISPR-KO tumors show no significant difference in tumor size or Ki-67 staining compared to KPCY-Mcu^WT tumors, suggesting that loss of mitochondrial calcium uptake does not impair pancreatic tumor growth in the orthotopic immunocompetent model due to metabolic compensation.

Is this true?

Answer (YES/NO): NO